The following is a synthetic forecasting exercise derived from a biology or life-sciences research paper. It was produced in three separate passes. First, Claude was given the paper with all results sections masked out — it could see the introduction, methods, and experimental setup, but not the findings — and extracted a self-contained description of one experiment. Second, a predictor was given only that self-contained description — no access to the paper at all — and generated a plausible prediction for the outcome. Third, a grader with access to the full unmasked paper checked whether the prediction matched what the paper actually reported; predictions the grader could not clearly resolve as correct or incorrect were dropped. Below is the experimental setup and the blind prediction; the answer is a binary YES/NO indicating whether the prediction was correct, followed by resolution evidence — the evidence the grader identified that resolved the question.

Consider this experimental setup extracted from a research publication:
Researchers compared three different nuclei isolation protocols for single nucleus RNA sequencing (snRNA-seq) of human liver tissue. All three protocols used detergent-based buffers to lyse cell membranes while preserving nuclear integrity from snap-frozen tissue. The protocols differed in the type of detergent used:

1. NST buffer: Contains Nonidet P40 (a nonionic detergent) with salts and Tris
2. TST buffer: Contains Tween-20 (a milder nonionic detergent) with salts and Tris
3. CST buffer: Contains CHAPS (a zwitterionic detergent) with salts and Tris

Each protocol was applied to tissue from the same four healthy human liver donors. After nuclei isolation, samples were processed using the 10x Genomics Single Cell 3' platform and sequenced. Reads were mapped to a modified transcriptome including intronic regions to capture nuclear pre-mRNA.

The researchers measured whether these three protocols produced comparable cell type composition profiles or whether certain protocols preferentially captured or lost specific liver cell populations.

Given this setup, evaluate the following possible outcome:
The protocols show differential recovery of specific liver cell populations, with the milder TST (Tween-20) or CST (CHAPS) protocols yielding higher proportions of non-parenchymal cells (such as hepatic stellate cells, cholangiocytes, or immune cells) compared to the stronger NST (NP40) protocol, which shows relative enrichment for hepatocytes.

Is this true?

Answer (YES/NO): NO